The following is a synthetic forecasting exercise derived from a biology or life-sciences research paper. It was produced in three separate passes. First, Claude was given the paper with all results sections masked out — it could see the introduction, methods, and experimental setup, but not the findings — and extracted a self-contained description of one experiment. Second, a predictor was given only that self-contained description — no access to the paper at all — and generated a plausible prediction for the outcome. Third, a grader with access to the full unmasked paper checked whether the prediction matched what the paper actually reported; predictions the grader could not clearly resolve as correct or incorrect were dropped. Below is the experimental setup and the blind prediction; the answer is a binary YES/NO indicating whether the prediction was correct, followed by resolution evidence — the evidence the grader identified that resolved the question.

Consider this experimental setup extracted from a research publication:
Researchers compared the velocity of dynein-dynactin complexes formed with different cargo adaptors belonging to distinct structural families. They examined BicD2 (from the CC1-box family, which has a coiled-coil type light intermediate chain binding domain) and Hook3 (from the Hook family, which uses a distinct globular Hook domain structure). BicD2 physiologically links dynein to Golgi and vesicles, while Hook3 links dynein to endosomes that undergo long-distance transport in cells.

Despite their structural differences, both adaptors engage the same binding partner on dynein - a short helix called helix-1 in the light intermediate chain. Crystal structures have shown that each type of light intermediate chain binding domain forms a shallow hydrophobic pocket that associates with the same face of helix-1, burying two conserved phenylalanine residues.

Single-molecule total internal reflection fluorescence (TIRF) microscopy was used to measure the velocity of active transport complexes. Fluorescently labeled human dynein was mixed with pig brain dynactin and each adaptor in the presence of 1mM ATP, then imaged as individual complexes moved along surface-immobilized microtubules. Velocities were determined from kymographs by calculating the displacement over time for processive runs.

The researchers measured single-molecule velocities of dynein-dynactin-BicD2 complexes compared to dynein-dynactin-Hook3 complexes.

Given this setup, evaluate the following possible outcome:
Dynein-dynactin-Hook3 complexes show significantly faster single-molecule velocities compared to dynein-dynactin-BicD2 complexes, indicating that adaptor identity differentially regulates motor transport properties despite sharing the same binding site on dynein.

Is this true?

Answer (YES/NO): NO